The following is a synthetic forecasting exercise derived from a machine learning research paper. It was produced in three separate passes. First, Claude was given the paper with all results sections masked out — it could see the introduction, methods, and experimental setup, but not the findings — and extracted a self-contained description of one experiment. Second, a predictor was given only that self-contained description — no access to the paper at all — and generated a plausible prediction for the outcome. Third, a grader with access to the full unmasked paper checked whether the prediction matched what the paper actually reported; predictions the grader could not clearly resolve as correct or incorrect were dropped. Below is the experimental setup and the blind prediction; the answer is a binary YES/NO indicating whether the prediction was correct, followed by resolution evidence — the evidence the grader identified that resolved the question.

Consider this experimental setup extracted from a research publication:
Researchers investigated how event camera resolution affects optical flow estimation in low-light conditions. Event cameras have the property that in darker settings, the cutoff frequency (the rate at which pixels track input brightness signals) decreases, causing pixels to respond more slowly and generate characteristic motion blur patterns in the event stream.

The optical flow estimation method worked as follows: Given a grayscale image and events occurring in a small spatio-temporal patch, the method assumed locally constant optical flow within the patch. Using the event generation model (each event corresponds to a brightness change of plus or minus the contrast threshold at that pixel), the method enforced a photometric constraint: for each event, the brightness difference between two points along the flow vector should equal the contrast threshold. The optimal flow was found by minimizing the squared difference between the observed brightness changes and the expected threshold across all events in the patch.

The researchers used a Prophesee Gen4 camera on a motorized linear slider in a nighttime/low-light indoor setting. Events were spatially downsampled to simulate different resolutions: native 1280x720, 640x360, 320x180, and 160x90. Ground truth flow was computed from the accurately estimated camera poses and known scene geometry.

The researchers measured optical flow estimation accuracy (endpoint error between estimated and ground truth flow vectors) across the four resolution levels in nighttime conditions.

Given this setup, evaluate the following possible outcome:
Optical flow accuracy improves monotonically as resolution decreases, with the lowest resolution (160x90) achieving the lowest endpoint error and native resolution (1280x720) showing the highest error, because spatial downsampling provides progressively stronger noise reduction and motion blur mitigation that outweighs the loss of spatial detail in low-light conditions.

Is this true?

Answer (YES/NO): NO